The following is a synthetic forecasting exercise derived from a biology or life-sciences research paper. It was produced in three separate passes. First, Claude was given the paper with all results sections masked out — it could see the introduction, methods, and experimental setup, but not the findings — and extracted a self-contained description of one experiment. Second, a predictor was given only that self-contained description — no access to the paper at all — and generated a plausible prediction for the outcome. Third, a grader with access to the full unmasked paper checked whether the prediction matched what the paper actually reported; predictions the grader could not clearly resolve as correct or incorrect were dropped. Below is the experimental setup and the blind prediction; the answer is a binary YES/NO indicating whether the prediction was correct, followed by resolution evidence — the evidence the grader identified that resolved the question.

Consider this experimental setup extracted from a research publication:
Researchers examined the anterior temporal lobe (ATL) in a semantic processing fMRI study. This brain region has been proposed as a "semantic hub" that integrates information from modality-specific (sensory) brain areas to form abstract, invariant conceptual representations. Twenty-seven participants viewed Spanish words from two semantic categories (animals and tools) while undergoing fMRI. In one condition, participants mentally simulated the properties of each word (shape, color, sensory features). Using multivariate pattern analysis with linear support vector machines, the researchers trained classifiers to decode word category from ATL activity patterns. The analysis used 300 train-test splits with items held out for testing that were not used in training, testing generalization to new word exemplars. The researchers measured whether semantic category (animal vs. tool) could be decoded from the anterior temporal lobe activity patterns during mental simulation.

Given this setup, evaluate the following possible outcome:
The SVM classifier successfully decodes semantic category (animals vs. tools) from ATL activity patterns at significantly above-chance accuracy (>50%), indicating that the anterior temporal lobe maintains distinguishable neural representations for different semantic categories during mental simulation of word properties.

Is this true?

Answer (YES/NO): YES